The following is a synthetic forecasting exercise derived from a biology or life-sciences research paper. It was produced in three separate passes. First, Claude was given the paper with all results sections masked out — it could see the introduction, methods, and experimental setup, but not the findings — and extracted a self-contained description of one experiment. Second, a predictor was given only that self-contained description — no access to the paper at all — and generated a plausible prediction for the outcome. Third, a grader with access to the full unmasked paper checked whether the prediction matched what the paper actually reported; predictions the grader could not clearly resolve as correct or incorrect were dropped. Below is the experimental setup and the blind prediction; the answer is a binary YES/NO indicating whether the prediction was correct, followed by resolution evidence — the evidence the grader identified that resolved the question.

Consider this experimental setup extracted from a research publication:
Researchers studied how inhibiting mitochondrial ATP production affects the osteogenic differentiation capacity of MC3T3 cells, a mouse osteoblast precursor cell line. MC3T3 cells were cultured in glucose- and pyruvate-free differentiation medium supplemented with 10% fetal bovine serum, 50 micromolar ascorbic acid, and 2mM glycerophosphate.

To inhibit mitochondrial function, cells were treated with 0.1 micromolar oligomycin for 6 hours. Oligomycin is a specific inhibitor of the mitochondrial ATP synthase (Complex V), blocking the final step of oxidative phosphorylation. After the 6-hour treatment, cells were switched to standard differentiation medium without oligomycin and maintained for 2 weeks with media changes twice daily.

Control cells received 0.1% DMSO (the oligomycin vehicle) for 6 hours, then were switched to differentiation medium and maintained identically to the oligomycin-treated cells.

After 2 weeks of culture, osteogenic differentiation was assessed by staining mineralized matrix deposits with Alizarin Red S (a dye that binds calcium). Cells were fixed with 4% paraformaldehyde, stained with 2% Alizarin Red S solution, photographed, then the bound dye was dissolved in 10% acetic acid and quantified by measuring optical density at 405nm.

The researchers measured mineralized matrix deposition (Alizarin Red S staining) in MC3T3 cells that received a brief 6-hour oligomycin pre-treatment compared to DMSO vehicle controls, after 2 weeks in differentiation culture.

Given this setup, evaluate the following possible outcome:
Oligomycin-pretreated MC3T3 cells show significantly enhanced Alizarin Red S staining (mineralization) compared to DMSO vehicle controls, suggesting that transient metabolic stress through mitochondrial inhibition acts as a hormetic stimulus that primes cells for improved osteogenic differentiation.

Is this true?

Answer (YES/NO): NO